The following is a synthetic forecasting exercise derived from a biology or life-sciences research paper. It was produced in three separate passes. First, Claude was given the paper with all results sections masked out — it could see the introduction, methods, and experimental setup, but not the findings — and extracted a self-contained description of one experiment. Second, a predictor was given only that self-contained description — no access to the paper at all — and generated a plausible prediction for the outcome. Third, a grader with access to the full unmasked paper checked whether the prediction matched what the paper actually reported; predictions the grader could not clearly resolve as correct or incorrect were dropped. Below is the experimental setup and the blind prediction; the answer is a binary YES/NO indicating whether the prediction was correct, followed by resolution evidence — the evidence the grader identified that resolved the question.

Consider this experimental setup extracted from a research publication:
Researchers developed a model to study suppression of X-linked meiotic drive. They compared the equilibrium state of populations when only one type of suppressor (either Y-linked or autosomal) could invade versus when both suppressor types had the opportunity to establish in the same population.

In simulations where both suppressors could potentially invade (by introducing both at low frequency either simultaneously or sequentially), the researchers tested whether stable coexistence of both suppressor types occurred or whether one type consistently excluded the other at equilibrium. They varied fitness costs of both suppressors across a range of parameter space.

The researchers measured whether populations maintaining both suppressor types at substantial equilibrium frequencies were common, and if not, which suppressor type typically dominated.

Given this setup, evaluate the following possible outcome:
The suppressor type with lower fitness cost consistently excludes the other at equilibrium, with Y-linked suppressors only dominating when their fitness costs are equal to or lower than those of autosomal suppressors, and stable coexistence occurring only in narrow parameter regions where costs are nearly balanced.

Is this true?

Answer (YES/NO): NO